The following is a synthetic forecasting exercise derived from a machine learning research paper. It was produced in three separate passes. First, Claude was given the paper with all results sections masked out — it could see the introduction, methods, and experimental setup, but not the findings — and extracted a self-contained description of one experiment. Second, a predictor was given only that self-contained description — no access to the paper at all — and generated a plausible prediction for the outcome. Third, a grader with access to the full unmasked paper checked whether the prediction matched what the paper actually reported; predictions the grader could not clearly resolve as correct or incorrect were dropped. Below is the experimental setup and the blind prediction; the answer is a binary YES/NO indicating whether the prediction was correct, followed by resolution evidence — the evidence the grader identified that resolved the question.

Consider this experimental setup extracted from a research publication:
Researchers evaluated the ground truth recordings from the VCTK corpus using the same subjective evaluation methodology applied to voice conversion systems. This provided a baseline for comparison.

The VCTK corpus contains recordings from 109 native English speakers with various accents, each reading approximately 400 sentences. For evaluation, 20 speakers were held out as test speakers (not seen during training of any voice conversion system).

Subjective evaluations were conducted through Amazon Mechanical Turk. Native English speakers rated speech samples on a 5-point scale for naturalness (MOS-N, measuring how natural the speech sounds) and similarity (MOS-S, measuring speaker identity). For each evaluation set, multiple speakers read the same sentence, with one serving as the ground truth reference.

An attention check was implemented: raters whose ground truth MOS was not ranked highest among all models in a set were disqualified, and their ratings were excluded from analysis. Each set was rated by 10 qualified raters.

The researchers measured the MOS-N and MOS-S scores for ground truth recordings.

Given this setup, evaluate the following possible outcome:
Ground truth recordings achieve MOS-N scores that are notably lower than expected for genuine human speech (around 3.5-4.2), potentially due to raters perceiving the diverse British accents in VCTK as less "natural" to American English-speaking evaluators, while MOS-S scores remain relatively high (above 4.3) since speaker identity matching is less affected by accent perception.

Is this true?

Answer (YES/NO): NO